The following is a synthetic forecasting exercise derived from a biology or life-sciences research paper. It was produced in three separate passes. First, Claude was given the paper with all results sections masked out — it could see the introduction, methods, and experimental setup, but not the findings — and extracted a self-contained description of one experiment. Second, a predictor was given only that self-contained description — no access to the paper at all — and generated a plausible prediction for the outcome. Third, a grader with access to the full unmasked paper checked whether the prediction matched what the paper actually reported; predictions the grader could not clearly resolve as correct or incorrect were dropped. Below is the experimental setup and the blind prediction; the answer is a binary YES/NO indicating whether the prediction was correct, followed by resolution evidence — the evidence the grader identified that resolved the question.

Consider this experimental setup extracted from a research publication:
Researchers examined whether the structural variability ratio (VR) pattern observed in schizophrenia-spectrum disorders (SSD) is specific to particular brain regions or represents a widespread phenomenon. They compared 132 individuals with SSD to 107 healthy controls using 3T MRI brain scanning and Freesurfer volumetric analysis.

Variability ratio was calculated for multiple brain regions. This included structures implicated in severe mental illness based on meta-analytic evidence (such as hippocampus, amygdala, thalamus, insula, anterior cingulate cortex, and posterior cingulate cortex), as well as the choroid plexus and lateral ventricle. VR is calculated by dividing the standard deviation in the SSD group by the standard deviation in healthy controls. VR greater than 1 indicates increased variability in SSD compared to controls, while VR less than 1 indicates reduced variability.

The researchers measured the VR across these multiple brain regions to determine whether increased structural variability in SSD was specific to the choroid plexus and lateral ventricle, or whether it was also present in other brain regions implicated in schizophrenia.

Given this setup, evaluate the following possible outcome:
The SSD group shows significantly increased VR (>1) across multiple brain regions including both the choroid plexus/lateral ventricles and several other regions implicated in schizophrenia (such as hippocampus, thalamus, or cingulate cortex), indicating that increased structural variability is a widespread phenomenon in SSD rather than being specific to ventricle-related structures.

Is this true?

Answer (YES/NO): NO